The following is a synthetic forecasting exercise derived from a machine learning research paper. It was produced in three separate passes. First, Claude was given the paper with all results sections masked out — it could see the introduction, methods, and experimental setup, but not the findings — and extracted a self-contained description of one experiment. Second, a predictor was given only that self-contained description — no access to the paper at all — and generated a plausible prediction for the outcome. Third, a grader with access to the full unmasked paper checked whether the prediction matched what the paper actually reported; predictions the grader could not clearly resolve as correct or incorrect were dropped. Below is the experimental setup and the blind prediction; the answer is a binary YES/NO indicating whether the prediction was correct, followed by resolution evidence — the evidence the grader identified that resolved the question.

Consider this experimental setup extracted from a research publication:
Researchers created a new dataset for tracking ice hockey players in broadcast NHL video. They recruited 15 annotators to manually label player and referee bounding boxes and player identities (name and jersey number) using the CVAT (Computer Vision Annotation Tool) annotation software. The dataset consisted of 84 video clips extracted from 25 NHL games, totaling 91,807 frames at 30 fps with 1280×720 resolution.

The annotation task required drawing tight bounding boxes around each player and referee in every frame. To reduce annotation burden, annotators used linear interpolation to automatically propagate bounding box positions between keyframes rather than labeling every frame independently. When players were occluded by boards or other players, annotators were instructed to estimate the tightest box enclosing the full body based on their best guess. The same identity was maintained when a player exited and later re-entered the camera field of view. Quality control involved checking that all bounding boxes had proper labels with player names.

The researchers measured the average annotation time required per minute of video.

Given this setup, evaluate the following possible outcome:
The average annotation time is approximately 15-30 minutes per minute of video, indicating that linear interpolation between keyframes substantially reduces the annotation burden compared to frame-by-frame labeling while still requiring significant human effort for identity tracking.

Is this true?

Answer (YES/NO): NO